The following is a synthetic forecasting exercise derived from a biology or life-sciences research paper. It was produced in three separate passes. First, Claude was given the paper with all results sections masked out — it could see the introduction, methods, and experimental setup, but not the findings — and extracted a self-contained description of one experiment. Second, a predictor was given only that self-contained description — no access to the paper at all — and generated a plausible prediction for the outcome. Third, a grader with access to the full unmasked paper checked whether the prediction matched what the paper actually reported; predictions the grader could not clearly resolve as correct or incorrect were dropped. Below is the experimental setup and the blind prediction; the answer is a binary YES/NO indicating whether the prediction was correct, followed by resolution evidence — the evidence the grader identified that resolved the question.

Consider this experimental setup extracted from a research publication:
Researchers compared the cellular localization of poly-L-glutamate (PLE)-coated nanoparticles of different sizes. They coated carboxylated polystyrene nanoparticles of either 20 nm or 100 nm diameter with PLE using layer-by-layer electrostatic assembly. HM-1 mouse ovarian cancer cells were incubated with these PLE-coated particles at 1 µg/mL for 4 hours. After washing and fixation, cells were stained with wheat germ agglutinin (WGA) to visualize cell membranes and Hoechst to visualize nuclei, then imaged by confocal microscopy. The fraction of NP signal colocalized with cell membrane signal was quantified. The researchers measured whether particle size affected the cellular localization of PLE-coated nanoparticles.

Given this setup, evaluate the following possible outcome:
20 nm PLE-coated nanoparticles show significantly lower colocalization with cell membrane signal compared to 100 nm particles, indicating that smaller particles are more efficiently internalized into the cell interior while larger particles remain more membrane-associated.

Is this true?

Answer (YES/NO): YES